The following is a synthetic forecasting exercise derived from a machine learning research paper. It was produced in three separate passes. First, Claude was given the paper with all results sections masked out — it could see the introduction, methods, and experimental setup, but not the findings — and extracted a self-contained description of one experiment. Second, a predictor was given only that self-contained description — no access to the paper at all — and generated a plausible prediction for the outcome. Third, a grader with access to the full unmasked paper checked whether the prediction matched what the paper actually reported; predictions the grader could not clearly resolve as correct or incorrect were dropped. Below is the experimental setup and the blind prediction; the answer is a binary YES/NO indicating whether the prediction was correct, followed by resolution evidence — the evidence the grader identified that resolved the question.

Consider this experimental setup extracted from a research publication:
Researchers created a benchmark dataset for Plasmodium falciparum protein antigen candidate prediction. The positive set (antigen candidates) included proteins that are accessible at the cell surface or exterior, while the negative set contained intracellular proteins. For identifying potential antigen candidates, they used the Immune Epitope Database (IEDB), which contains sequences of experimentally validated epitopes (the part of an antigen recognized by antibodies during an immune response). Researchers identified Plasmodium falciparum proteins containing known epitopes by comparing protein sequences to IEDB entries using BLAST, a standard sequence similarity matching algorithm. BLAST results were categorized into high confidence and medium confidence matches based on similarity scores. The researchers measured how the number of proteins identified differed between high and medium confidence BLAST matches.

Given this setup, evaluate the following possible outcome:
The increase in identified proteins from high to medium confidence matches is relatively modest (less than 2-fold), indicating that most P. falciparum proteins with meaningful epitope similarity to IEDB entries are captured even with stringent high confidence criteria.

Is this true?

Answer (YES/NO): YES